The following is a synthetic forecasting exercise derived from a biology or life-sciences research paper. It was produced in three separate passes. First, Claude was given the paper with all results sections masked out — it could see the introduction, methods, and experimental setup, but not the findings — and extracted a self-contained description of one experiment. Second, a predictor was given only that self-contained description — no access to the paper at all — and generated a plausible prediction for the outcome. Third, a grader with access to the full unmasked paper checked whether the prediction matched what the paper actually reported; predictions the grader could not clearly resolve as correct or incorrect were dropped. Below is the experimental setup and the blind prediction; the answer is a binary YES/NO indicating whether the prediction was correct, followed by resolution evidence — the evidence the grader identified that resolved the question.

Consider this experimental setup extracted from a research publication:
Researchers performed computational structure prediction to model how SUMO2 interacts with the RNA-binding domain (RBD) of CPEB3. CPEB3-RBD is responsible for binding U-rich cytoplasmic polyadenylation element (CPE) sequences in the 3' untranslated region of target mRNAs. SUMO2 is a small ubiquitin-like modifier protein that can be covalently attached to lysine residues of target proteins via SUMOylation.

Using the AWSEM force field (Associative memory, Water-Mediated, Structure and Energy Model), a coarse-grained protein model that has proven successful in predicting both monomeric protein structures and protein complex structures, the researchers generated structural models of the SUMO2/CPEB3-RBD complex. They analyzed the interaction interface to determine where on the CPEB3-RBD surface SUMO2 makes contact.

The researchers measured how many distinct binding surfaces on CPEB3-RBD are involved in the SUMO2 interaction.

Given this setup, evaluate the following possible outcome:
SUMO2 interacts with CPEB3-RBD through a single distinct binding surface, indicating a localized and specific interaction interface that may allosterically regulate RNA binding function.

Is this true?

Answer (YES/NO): NO